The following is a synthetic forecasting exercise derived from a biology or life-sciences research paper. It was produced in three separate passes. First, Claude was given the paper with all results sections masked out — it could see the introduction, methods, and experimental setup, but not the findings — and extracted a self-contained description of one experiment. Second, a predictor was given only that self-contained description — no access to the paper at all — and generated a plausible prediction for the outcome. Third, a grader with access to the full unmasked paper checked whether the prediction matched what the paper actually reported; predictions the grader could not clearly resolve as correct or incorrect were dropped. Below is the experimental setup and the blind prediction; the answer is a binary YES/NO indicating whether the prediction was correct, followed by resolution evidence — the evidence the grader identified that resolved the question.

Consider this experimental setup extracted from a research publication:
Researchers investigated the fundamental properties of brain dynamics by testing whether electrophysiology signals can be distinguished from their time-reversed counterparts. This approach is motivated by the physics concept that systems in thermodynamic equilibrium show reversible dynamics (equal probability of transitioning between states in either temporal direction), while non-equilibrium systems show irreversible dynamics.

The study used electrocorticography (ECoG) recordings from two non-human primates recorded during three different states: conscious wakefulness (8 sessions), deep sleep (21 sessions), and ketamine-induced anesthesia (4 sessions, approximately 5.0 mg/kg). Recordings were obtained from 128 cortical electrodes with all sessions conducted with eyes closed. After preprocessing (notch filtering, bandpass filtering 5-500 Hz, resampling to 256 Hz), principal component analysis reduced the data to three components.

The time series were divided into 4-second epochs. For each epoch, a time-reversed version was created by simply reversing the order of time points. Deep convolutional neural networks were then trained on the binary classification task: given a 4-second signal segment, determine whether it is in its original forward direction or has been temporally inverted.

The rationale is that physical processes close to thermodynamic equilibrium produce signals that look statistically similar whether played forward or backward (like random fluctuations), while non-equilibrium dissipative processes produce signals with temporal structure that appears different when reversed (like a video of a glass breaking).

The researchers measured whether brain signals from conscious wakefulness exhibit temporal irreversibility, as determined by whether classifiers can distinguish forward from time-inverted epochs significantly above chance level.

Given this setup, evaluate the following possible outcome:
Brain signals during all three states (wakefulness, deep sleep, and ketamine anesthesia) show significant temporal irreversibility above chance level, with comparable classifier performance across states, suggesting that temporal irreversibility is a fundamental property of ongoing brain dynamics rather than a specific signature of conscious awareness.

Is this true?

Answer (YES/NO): NO